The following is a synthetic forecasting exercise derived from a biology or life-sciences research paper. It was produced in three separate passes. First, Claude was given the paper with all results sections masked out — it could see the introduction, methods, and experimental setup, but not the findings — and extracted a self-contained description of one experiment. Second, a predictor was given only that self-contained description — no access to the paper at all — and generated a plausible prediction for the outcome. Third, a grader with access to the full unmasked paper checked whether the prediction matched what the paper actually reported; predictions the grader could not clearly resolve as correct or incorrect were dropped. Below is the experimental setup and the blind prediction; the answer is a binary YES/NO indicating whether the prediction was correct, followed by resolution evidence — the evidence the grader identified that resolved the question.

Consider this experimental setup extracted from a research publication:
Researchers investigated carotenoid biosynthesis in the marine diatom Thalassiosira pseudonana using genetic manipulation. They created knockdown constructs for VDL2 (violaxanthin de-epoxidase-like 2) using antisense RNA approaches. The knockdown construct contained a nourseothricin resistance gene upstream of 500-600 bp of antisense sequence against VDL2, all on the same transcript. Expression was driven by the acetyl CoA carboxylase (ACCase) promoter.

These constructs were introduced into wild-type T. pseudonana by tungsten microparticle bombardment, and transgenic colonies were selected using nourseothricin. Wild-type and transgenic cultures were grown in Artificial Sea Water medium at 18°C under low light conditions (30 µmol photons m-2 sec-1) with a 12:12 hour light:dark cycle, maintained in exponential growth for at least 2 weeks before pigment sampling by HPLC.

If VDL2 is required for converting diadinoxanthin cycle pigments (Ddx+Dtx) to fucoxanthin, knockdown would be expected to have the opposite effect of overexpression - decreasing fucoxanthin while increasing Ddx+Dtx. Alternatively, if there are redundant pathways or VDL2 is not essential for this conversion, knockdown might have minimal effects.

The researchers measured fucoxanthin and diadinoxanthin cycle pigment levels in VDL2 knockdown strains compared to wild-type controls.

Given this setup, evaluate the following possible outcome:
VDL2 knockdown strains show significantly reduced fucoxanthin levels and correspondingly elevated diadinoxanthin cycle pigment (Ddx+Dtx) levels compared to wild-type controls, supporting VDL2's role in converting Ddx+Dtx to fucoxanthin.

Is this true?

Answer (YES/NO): NO